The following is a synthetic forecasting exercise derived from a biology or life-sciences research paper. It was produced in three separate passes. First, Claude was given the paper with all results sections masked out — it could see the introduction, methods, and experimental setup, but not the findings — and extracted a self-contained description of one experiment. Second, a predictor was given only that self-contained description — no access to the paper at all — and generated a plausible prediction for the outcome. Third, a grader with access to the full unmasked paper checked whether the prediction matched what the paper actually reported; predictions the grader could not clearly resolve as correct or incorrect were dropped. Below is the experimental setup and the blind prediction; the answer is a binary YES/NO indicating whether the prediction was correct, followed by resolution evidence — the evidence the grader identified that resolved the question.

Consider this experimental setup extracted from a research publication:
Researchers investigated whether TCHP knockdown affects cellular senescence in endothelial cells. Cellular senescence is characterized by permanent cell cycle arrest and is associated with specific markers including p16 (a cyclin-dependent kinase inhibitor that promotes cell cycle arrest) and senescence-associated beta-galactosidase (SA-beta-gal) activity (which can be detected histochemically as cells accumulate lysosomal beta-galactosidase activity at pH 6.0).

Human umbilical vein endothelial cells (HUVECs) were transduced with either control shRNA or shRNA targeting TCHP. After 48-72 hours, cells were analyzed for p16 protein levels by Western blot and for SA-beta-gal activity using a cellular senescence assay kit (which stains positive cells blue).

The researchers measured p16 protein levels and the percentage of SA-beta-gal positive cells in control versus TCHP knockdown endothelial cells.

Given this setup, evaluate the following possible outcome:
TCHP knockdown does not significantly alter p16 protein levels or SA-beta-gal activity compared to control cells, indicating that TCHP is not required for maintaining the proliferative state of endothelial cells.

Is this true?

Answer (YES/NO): NO